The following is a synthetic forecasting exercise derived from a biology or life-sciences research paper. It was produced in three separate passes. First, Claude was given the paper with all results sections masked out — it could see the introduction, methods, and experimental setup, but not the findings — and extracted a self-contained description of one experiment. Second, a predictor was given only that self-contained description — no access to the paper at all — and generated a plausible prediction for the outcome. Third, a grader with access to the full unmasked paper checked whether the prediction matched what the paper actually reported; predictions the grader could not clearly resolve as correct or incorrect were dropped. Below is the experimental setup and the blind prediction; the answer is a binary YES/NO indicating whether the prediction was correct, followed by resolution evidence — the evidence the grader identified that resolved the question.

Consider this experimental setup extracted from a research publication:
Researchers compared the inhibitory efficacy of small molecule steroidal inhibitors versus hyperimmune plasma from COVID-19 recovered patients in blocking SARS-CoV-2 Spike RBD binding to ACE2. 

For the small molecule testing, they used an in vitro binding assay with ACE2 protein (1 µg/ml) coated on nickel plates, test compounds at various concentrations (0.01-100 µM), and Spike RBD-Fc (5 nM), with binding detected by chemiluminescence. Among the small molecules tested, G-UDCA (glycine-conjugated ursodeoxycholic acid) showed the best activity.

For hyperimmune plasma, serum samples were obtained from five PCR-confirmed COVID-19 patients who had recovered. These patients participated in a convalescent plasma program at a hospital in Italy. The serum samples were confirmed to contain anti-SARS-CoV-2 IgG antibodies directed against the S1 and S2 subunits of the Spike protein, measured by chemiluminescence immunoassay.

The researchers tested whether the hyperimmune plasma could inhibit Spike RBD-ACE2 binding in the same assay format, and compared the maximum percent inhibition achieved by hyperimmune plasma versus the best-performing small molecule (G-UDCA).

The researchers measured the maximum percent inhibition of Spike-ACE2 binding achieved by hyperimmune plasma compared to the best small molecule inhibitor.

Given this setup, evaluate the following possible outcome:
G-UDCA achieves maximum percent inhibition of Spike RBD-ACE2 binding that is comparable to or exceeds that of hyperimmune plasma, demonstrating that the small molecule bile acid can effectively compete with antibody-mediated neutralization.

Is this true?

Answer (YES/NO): NO